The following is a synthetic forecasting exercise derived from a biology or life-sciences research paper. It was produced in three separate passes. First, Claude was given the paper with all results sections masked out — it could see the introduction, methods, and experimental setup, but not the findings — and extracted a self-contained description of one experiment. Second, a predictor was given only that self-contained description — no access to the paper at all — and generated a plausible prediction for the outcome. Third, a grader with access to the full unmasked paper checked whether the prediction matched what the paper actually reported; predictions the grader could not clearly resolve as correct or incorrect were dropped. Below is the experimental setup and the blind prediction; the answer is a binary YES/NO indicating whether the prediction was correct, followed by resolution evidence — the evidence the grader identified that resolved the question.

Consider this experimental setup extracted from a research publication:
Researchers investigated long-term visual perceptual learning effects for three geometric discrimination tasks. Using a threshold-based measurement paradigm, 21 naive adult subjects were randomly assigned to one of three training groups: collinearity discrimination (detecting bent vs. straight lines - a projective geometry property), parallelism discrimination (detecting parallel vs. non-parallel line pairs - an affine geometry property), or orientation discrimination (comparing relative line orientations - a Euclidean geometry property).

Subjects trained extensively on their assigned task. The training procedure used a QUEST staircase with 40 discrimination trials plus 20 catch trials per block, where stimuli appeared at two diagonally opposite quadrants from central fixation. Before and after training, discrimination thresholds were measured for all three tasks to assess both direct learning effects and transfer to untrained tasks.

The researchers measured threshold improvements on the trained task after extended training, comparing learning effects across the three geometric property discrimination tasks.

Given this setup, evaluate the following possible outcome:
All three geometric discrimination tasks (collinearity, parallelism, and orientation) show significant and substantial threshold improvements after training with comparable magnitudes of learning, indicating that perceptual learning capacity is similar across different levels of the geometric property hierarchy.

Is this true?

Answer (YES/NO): NO